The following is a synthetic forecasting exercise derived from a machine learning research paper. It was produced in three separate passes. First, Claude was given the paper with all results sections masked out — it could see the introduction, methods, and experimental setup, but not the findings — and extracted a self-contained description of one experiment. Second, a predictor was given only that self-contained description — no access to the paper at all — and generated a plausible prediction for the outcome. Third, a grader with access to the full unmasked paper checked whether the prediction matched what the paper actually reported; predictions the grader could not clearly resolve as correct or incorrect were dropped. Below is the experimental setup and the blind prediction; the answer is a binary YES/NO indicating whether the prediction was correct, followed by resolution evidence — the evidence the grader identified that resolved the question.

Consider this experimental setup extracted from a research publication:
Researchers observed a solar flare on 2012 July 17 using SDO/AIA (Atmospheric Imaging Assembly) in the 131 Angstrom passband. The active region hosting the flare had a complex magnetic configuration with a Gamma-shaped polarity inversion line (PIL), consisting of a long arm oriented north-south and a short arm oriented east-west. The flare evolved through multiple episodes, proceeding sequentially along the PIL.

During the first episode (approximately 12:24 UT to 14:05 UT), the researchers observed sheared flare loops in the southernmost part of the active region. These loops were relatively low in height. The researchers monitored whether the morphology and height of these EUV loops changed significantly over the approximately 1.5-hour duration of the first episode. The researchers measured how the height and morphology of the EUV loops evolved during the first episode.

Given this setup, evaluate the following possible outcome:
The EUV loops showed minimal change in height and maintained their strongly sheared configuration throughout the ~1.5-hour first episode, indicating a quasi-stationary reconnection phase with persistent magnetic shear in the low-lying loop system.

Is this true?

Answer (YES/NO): YES